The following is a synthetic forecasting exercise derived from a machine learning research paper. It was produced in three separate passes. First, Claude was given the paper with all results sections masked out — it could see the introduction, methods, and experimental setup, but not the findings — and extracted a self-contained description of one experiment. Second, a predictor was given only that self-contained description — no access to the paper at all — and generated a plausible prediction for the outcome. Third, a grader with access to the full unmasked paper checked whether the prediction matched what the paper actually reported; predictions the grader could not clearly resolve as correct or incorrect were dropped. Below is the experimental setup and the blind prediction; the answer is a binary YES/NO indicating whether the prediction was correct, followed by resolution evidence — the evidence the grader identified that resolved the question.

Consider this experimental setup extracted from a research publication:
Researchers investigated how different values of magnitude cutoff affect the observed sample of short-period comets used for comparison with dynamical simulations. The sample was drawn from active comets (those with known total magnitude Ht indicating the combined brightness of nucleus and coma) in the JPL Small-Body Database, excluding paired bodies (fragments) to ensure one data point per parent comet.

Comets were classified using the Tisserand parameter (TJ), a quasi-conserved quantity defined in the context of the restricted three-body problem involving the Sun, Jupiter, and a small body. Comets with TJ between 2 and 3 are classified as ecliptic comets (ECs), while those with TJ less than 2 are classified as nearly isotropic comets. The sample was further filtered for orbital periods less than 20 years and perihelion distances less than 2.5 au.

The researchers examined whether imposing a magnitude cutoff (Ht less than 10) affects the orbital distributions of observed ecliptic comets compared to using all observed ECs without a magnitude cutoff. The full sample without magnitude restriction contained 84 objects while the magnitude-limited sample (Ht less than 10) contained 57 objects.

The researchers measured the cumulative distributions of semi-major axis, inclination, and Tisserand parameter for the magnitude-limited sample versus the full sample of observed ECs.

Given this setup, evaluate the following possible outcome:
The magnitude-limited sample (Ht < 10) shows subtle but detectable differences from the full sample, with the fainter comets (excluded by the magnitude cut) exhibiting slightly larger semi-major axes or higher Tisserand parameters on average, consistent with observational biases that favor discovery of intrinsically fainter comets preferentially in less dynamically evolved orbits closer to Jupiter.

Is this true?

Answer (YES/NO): NO